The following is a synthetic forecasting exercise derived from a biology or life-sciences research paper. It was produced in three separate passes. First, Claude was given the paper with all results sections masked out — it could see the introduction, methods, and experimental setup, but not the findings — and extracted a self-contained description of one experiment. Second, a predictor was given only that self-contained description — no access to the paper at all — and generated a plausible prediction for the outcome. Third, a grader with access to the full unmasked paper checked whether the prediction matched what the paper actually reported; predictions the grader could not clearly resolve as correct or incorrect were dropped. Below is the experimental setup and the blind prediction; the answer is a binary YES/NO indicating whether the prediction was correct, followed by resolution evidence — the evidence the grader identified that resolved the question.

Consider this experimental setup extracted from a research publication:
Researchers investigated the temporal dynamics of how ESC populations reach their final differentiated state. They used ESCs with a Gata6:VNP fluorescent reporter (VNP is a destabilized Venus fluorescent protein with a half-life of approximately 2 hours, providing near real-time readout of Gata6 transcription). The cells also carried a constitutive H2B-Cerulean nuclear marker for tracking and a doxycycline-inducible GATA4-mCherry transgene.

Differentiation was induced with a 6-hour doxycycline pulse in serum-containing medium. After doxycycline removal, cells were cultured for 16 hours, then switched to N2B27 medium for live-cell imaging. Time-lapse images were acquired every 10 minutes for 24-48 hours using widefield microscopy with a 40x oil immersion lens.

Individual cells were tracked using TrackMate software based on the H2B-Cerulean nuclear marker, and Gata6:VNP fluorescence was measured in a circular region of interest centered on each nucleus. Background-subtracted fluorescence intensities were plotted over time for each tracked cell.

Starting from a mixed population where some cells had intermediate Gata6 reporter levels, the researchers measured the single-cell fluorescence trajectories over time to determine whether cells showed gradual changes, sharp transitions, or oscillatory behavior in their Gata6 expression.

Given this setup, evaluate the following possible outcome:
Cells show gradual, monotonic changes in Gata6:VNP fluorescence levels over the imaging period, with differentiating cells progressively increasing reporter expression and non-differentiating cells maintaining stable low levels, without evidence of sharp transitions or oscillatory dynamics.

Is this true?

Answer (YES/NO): NO